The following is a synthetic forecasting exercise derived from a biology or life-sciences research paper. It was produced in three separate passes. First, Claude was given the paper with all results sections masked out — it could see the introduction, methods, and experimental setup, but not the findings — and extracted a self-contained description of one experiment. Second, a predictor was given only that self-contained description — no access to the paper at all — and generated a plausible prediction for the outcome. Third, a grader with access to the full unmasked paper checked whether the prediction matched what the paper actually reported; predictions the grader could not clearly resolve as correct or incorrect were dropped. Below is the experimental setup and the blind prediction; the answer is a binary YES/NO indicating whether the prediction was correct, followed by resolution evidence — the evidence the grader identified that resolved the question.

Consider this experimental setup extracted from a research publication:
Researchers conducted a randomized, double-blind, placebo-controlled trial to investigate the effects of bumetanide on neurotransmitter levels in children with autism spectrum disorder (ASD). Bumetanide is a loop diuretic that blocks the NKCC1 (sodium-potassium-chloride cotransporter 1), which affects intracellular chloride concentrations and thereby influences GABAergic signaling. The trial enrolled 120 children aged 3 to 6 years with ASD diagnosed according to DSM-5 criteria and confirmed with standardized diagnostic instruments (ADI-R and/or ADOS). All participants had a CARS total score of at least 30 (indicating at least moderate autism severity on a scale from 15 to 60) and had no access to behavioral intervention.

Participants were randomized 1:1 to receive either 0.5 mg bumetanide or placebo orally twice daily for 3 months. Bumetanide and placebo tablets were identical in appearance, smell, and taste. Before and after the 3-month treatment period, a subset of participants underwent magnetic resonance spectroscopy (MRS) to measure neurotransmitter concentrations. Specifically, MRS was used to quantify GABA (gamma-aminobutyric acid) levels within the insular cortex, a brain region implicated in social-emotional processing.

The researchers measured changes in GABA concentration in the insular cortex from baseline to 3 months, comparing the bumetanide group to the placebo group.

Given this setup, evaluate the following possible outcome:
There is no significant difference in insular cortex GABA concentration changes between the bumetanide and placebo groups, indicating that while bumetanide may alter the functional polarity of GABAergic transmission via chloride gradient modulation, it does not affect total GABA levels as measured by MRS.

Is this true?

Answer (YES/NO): NO